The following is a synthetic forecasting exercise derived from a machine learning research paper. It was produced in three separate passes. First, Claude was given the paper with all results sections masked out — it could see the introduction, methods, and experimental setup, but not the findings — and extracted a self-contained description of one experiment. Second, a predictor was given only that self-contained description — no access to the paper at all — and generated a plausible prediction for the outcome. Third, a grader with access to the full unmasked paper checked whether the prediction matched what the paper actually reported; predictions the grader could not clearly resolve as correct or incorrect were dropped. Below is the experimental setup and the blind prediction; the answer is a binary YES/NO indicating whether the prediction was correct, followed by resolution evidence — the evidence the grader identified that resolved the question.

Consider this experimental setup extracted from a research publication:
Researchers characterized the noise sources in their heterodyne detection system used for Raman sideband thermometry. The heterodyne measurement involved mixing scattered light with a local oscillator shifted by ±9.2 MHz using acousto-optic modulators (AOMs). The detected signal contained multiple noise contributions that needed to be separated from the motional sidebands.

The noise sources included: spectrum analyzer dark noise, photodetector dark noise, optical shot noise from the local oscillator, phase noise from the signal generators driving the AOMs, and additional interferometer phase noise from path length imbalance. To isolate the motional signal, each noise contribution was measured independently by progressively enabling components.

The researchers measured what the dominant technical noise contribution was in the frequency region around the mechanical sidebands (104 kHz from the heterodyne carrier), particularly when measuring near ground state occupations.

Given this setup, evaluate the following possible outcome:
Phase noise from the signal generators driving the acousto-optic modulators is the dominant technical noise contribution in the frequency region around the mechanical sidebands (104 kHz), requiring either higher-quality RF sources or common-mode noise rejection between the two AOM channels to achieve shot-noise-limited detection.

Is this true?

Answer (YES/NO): NO